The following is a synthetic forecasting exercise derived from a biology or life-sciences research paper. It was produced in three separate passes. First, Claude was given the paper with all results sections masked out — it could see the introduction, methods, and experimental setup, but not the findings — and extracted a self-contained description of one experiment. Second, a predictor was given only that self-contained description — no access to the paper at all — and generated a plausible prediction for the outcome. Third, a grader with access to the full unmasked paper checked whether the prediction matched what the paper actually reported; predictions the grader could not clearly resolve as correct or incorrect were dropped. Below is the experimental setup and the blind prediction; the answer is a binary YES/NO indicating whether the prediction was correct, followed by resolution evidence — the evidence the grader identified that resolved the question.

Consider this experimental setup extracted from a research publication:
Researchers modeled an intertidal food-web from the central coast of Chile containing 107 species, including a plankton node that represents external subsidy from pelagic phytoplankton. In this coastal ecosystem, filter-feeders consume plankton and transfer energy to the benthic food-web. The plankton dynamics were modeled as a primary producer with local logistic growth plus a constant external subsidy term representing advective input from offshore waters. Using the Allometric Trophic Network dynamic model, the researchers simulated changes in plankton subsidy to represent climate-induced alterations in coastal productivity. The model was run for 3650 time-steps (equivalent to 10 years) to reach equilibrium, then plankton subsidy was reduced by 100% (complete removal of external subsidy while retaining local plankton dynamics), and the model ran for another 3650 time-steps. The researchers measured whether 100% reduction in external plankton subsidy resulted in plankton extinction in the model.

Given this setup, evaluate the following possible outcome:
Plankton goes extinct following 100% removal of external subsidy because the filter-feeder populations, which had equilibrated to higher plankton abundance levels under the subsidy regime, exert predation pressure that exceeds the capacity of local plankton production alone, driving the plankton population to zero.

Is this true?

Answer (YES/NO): NO